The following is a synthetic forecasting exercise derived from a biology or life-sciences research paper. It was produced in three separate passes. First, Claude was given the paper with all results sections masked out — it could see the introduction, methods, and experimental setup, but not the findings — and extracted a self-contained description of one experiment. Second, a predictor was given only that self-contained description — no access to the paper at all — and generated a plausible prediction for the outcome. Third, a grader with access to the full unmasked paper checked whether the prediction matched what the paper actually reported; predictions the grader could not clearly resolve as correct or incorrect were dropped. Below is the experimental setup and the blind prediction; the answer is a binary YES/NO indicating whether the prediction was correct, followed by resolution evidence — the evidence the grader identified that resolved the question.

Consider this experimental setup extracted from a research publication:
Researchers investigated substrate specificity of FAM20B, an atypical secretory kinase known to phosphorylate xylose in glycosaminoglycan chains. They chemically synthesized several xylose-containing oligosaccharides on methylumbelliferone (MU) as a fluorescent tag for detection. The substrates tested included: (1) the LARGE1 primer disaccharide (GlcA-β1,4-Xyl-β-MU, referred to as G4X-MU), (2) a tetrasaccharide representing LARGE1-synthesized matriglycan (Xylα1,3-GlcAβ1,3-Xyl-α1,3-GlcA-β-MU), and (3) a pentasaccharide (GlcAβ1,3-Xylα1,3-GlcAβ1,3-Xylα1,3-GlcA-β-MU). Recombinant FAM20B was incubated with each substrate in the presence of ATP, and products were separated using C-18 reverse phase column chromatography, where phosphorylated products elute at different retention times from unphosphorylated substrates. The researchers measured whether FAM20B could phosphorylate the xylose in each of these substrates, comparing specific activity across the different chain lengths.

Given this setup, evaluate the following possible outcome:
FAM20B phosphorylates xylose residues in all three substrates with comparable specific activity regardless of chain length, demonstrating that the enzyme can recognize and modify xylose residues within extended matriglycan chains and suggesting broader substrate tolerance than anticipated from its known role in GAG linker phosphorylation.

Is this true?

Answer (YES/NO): NO